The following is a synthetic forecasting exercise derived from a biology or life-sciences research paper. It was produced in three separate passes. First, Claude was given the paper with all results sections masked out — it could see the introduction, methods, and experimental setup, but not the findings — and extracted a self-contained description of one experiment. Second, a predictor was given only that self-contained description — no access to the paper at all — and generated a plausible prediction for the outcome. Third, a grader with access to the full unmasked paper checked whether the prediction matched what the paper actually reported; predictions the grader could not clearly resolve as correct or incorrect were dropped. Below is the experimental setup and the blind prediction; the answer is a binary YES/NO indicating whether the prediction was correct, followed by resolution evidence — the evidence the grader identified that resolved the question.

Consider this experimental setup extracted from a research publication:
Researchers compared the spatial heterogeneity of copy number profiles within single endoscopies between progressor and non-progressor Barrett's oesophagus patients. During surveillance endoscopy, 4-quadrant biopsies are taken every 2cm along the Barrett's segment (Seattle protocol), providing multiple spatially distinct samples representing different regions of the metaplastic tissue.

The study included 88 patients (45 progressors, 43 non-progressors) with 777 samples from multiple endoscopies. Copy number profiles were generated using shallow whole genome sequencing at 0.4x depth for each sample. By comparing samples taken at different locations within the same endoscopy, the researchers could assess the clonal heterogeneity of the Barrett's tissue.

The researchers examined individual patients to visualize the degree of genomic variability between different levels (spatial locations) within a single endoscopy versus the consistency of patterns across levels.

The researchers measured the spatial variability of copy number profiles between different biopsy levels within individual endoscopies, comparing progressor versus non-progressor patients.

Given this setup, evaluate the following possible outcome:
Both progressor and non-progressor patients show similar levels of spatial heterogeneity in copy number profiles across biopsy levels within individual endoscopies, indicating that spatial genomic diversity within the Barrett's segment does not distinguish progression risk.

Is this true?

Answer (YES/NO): NO